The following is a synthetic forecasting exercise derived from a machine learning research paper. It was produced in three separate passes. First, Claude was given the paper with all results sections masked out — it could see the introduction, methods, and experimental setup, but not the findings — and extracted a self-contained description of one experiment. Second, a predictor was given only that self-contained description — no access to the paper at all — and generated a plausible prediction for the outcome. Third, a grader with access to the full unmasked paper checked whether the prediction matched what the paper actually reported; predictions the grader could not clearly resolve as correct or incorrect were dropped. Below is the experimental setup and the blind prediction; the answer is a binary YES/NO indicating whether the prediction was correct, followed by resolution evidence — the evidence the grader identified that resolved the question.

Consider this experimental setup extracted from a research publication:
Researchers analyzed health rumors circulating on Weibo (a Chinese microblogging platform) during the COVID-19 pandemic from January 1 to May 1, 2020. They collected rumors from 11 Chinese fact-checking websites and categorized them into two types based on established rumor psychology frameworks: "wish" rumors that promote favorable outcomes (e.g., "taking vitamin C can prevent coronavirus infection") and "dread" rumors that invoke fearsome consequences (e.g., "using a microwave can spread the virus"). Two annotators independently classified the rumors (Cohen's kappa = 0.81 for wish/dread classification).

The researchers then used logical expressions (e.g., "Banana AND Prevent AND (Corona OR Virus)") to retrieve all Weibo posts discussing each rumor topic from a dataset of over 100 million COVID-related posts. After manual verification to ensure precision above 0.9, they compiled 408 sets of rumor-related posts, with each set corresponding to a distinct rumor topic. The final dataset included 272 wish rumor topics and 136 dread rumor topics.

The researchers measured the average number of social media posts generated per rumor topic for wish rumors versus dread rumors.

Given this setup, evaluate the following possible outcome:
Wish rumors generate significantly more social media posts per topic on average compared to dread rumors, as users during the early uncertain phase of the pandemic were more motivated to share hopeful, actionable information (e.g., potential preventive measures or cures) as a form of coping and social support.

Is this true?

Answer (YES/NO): NO